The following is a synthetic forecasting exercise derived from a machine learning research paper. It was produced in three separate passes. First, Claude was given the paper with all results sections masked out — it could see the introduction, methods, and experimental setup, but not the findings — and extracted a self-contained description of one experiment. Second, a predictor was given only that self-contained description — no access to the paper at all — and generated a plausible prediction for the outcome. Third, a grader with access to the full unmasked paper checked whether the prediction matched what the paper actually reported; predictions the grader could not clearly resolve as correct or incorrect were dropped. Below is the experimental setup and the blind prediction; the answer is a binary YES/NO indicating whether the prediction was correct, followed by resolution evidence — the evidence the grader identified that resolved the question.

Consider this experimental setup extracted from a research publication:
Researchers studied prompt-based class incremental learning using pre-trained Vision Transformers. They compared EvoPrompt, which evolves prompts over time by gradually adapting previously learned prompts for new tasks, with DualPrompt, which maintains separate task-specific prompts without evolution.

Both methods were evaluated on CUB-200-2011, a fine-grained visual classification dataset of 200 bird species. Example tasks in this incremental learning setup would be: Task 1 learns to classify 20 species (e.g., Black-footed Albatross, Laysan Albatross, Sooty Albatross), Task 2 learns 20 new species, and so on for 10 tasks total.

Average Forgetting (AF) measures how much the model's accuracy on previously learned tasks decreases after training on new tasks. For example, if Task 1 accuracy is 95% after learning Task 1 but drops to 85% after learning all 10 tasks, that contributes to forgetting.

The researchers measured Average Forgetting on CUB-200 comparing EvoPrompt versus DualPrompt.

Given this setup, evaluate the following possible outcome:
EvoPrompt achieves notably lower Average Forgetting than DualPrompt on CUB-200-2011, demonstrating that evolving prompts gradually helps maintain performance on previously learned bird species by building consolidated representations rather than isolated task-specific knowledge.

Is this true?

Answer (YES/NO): NO